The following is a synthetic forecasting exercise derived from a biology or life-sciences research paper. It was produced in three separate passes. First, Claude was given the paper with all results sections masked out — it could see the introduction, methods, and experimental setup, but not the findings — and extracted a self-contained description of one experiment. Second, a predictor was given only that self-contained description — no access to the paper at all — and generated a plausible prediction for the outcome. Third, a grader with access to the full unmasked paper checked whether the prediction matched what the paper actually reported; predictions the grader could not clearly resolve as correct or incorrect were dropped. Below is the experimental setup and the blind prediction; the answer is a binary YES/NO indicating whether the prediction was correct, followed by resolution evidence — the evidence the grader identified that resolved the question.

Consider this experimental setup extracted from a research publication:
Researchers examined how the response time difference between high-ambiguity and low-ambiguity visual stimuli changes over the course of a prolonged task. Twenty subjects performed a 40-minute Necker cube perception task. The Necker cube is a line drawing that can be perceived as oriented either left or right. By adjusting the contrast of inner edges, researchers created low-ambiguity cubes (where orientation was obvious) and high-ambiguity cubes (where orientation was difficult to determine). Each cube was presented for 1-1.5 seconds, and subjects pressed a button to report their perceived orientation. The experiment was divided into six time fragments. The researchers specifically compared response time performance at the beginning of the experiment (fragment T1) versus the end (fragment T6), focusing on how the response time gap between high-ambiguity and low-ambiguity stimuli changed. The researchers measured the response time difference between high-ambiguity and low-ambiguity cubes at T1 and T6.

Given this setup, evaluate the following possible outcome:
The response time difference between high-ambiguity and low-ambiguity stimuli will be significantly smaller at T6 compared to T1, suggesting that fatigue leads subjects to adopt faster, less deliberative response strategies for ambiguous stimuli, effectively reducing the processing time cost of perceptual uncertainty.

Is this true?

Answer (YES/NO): NO